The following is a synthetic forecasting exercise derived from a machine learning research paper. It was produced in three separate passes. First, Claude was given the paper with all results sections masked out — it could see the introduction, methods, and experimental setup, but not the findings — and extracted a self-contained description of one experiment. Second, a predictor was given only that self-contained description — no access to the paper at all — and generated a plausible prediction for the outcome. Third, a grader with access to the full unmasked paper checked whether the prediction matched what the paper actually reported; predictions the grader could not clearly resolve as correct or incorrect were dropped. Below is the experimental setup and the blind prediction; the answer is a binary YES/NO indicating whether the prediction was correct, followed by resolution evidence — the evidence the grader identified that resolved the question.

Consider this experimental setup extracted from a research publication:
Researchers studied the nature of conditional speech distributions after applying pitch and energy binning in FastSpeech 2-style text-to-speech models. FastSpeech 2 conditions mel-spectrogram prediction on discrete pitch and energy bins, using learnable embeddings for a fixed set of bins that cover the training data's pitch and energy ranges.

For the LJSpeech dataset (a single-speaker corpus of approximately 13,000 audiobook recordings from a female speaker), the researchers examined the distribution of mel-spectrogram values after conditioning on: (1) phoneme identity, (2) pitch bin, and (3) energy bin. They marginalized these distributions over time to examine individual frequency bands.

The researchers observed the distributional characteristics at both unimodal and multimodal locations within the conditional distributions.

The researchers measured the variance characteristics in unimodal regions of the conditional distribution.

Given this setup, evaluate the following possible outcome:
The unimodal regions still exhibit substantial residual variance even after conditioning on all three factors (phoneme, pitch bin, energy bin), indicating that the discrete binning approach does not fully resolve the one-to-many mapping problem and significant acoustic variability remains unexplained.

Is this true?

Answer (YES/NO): YES